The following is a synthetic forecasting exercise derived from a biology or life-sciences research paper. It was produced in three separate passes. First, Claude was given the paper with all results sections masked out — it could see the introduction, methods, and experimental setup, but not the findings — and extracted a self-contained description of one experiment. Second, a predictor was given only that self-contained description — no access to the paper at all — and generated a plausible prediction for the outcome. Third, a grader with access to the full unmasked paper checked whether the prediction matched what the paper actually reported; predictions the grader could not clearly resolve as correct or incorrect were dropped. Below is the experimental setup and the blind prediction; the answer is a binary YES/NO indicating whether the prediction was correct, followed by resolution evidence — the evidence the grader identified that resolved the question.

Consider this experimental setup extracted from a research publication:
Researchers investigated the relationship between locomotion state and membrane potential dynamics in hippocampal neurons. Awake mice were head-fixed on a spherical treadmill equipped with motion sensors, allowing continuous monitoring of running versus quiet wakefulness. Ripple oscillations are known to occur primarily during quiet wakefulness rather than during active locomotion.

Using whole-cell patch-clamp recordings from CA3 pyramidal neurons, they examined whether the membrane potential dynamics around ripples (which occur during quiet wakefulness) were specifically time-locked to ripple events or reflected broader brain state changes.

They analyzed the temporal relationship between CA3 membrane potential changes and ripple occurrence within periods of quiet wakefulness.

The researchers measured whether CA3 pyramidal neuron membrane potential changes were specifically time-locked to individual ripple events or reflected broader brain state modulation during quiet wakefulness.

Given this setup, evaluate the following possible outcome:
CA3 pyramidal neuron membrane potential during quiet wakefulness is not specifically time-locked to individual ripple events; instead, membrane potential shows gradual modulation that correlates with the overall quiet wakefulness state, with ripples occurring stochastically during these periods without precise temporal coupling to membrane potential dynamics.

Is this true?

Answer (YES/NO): NO